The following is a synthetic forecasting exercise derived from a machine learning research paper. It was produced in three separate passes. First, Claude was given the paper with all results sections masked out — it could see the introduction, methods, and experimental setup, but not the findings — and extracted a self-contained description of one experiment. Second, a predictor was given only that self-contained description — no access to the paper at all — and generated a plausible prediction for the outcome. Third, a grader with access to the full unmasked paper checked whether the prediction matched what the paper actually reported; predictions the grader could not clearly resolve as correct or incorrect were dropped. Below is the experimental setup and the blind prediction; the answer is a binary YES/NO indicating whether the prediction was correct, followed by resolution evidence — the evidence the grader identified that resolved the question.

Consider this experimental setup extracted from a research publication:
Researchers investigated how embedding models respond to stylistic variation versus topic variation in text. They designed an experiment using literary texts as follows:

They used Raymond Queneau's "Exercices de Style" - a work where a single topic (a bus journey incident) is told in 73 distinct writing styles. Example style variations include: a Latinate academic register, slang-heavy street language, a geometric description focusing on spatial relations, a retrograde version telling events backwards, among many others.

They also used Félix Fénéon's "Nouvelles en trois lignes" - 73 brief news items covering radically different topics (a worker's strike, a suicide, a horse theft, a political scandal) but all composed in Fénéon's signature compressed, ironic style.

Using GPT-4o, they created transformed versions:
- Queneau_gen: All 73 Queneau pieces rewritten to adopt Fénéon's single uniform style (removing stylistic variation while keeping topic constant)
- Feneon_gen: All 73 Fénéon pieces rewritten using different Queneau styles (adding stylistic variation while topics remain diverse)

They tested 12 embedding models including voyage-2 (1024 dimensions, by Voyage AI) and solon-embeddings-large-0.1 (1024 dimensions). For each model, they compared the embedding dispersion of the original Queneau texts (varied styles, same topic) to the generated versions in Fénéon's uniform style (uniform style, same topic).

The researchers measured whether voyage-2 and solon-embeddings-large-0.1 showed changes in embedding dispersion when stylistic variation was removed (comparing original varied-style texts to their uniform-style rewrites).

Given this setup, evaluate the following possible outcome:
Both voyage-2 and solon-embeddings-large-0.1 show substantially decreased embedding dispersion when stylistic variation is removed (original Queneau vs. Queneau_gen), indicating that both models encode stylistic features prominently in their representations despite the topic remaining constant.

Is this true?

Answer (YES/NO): NO